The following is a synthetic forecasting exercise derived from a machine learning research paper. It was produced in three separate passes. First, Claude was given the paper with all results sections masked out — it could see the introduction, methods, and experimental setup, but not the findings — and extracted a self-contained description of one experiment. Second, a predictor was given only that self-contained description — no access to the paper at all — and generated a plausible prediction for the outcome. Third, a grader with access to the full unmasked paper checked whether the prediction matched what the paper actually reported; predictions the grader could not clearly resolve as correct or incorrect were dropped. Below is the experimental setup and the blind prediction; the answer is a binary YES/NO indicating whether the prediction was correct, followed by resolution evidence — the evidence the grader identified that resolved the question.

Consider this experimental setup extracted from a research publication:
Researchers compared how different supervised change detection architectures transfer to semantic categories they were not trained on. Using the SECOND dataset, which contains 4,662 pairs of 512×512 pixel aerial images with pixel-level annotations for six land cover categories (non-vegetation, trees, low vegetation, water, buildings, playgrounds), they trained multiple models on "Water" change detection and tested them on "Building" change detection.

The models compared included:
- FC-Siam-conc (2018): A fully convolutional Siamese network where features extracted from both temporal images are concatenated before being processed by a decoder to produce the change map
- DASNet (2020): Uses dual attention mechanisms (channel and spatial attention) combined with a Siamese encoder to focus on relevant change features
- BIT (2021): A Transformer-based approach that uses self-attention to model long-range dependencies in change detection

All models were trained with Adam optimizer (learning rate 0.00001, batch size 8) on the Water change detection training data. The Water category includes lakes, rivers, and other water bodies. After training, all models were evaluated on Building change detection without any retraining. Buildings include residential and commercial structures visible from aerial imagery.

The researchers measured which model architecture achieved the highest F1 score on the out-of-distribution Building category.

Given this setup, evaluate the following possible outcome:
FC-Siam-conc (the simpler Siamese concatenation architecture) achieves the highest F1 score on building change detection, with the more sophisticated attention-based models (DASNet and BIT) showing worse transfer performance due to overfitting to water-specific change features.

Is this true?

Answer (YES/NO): YES